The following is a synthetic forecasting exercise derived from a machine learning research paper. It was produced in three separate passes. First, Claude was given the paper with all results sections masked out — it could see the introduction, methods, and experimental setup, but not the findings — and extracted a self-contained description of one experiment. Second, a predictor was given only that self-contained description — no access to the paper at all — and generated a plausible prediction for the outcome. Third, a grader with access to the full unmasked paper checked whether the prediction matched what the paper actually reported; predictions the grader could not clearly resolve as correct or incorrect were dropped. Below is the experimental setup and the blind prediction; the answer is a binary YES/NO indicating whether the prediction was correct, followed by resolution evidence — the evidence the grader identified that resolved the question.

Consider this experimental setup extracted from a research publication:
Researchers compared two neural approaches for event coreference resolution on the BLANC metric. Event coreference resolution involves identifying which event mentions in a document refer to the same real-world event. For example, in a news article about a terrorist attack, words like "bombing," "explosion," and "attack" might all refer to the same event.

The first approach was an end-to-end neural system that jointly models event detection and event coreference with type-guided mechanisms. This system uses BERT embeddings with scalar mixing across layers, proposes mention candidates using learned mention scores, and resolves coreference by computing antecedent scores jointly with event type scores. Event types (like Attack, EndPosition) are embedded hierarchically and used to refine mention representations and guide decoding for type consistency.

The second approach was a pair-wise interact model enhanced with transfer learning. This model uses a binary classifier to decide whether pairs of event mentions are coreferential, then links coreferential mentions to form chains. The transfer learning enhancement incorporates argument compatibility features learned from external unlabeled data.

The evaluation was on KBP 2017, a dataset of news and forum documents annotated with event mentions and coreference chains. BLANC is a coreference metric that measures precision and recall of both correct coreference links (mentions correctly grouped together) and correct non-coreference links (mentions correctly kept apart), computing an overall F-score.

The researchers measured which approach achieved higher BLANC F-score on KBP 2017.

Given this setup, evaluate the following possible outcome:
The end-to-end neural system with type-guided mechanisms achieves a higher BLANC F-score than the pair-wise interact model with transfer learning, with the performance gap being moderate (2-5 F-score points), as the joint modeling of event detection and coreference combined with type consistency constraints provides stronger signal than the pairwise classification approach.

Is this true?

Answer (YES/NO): NO